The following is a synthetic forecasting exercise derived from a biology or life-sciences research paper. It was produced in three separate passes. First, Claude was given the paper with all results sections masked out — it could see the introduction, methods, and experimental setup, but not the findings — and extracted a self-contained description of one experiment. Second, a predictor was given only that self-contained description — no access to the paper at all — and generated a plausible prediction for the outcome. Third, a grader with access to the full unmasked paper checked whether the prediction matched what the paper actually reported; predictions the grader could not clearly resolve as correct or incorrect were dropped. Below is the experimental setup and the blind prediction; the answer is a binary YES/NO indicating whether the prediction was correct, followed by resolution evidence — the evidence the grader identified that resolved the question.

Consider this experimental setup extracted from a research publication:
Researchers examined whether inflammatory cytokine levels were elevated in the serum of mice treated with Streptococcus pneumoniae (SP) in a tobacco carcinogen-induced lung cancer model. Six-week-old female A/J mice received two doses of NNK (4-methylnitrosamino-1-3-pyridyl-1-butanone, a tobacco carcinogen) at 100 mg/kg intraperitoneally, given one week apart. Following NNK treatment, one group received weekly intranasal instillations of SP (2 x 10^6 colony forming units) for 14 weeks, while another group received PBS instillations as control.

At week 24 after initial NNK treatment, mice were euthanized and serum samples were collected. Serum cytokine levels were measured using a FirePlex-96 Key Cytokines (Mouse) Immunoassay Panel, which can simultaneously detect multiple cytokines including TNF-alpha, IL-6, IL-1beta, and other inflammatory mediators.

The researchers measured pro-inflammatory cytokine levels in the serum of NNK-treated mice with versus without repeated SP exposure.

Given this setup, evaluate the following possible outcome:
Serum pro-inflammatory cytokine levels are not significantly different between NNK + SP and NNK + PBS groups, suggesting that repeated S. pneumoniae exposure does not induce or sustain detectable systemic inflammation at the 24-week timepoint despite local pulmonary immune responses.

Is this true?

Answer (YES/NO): NO